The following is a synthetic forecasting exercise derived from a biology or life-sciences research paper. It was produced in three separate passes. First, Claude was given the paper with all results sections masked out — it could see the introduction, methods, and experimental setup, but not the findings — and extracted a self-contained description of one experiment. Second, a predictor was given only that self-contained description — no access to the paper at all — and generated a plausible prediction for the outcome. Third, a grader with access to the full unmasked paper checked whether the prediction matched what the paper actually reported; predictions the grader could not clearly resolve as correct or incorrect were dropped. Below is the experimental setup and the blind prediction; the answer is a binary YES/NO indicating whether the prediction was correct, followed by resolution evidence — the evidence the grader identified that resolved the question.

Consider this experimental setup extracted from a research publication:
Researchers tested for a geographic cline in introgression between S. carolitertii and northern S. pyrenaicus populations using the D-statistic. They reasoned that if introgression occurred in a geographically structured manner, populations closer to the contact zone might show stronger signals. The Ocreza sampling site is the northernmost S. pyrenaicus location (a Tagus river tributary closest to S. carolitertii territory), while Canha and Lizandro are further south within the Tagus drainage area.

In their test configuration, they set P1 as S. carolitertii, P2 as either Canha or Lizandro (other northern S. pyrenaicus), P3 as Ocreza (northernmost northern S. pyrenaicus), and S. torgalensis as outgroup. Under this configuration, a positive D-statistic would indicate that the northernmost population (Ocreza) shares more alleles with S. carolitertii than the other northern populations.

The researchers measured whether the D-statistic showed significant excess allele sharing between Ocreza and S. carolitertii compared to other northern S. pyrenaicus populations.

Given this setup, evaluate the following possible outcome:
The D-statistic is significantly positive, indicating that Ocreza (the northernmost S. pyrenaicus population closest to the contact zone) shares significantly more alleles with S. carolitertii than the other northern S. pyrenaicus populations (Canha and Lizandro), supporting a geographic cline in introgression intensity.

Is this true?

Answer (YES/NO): NO